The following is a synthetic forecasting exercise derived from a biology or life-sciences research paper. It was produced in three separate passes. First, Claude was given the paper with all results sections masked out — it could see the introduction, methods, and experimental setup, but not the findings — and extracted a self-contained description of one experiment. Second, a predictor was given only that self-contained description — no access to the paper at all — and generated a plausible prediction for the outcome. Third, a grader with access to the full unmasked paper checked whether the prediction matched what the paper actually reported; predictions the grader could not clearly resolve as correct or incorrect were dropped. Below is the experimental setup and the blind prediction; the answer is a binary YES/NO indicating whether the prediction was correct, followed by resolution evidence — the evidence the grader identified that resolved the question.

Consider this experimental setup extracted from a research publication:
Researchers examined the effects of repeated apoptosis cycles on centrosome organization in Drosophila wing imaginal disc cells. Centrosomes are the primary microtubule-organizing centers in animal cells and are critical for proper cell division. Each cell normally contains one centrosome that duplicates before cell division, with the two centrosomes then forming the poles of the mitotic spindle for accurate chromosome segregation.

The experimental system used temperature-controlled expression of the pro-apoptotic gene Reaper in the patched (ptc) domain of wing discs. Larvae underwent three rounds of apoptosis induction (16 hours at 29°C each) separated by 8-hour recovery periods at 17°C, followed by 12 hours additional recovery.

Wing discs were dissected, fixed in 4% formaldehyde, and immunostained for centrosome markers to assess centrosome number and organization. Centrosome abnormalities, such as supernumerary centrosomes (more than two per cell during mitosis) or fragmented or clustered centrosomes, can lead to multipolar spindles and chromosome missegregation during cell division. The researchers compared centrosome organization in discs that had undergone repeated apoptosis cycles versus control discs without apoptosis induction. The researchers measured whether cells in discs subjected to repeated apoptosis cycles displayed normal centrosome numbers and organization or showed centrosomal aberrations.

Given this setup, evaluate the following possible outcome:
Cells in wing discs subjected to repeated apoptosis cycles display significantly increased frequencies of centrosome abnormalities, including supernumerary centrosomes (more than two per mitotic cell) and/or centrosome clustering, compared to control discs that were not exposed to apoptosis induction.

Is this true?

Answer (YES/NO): YES